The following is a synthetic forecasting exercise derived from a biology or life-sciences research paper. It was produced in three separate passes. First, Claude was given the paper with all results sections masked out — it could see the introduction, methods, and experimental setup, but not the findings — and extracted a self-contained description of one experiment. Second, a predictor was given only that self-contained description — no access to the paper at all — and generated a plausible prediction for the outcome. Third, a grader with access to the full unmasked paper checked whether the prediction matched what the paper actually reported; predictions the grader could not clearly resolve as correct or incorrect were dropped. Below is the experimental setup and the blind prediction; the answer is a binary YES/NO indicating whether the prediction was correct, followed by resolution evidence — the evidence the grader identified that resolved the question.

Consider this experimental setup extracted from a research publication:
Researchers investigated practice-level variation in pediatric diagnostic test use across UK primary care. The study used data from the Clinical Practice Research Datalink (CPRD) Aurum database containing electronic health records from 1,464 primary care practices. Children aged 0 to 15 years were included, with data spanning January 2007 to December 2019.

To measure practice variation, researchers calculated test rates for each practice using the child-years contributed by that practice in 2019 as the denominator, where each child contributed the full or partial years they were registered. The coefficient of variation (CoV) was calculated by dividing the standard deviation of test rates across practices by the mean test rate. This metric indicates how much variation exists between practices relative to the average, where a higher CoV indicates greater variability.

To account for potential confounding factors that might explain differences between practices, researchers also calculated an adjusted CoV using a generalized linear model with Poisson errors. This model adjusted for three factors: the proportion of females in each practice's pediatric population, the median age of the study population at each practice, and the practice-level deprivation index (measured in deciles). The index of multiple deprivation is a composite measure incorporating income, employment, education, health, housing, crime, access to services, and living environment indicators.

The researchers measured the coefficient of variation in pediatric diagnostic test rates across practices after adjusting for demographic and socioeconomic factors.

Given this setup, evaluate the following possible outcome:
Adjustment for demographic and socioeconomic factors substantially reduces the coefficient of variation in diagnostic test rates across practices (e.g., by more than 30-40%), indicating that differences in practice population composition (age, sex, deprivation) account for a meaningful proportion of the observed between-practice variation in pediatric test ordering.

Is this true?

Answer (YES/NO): YES